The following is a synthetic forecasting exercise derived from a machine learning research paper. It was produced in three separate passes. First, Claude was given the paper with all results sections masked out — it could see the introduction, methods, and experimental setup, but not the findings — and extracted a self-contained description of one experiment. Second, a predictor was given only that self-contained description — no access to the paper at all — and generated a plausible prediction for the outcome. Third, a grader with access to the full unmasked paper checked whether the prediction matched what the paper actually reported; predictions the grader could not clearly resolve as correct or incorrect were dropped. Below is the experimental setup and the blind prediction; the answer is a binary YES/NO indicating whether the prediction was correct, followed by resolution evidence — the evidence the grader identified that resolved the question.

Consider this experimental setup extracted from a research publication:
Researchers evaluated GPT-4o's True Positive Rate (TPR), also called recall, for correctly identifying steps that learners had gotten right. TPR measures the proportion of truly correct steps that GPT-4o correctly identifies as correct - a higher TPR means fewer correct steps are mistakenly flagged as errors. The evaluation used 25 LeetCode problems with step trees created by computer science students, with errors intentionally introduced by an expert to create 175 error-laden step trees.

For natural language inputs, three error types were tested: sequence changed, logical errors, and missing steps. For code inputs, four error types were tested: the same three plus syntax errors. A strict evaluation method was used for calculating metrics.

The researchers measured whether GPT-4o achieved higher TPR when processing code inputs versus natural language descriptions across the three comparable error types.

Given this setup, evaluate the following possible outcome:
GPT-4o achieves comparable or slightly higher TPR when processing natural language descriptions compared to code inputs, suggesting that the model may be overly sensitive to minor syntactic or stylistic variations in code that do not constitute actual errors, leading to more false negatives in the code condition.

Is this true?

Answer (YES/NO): NO